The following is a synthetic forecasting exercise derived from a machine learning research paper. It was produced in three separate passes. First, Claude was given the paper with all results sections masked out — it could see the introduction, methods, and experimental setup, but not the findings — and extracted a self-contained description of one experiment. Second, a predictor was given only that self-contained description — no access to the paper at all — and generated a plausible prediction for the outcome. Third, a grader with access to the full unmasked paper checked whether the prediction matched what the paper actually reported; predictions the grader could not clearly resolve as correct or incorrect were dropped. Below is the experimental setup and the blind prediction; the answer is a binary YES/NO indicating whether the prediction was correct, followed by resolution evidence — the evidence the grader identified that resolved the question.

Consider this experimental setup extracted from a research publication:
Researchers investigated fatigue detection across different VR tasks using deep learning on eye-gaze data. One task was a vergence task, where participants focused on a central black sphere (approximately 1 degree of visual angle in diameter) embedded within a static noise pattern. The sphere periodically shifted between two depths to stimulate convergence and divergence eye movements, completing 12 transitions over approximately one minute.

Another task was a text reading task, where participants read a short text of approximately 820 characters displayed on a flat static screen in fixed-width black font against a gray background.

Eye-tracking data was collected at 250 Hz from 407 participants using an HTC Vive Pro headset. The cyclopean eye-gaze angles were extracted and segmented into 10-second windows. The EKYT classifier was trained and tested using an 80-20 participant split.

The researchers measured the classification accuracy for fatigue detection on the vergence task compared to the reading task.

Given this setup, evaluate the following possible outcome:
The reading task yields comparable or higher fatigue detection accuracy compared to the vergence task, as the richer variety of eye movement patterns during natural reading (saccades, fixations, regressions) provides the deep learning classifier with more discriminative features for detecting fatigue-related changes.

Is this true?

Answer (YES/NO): NO